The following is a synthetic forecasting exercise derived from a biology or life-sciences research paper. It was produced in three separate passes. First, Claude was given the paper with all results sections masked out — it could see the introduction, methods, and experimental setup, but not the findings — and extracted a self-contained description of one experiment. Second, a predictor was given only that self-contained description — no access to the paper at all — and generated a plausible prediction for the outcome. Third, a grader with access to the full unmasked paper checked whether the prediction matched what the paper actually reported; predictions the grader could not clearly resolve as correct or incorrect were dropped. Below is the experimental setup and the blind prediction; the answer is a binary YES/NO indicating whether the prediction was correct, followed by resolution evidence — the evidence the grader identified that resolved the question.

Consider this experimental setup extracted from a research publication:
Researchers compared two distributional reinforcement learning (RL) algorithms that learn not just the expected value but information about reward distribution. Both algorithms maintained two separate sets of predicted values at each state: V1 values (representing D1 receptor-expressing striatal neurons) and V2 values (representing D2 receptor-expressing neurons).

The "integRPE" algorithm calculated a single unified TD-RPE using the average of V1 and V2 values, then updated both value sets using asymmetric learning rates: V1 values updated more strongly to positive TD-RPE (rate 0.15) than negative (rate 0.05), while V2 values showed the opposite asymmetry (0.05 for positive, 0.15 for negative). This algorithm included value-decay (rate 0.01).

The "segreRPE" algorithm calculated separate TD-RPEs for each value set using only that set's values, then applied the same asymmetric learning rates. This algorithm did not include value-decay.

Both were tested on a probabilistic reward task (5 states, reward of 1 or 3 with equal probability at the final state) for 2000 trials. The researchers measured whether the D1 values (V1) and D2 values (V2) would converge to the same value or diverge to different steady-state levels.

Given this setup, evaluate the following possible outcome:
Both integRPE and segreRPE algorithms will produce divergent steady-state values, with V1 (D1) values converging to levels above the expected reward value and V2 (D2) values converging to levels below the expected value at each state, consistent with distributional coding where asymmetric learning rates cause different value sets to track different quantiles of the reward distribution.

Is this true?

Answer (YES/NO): NO